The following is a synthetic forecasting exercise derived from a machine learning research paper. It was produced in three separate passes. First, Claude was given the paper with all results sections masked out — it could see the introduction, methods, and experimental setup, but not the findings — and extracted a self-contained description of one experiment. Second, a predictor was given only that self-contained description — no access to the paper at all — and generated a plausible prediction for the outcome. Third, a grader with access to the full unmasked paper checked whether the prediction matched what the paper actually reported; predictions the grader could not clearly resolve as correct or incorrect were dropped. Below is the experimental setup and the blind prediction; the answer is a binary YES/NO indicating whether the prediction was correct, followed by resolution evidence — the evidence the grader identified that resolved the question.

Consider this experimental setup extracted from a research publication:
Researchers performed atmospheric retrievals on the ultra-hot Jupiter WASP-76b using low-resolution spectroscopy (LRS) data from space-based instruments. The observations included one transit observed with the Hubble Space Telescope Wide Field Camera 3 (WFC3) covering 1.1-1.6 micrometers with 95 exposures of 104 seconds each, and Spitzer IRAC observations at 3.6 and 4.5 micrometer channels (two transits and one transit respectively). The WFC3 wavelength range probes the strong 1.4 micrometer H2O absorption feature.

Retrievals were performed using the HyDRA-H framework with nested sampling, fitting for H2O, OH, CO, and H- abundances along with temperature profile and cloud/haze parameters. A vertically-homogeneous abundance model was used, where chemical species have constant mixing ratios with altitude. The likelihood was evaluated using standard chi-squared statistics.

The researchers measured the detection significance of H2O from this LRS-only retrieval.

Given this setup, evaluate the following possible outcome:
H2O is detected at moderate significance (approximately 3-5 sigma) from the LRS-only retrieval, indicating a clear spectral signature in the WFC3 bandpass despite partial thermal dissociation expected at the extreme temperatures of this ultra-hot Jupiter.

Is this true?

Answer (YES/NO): YES